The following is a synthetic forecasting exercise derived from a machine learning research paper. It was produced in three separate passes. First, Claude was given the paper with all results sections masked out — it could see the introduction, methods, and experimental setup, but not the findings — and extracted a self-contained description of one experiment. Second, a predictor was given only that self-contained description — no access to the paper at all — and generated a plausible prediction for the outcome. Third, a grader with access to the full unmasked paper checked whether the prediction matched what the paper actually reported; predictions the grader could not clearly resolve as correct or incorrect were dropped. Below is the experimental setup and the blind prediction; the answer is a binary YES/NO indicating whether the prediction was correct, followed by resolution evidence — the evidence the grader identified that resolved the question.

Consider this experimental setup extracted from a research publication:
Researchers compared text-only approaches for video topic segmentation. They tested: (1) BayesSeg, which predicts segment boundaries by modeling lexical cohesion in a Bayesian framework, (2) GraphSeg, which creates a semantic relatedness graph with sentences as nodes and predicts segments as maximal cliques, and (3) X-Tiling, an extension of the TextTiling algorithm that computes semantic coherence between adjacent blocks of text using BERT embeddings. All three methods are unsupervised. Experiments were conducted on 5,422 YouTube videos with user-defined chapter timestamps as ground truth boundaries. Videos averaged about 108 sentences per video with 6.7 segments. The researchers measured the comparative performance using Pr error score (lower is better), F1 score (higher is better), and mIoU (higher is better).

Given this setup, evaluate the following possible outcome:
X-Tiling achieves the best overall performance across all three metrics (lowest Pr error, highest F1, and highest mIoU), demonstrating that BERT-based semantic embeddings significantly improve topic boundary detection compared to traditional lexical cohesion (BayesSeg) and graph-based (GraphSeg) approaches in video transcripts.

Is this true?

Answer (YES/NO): NO